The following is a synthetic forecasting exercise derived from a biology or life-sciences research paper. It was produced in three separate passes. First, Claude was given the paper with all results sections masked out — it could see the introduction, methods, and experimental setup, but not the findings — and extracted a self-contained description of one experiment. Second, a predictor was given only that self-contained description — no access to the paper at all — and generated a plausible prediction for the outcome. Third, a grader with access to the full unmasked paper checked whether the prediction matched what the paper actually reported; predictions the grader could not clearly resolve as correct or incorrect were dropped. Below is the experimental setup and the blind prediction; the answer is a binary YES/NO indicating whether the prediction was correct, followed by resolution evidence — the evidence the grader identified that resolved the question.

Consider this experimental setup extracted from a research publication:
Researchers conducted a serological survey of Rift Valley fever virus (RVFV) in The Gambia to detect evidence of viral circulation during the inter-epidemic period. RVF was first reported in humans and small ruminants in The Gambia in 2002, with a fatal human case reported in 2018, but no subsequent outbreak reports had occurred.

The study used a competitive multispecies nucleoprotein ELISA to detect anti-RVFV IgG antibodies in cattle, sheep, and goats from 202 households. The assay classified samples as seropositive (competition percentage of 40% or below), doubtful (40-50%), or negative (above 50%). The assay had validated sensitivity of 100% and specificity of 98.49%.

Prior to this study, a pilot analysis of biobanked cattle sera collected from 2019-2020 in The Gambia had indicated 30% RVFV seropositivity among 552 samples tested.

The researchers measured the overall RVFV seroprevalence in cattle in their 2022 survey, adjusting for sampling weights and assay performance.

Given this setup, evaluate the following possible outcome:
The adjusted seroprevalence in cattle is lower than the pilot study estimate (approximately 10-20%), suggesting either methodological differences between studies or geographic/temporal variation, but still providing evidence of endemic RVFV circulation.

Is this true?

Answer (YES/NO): NO